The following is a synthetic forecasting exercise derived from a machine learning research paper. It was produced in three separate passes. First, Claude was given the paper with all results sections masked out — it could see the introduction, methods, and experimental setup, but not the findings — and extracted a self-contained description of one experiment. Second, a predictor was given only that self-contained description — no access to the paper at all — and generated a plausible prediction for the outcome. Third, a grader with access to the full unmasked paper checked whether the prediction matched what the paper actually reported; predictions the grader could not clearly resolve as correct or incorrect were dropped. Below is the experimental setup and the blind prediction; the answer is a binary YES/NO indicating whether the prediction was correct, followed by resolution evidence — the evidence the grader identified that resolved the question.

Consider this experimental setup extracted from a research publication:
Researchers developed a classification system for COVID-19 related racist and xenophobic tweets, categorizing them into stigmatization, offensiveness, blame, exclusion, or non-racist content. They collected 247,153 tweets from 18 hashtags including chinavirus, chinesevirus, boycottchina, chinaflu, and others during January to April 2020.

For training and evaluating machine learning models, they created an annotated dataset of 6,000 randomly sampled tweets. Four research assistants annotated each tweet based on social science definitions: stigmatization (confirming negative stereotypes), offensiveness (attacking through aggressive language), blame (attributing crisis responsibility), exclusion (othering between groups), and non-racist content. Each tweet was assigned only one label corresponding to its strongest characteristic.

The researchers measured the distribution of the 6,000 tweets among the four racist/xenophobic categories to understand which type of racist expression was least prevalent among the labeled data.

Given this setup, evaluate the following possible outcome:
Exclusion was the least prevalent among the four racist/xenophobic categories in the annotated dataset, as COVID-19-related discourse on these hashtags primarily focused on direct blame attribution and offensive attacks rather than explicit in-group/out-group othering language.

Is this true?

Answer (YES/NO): NO